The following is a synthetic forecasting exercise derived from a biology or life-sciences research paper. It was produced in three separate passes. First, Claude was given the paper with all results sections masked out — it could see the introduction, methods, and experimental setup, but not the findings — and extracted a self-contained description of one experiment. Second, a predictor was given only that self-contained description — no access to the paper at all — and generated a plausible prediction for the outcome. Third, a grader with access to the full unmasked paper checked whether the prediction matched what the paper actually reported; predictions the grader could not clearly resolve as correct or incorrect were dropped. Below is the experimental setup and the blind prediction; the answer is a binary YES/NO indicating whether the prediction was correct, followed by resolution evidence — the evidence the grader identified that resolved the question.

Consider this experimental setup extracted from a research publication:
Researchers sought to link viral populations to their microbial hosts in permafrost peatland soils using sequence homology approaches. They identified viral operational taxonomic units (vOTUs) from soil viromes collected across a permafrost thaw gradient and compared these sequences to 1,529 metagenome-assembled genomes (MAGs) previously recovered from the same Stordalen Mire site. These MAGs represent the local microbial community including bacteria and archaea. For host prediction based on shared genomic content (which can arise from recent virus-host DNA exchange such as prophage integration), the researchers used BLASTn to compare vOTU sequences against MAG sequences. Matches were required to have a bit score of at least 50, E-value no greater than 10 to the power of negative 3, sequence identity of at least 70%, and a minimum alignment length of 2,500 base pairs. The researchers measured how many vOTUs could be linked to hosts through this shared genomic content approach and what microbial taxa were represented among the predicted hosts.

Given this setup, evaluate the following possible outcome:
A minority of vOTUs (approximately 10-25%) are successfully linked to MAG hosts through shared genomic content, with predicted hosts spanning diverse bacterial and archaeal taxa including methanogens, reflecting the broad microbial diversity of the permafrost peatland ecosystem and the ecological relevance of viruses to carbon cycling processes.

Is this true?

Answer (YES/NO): NO